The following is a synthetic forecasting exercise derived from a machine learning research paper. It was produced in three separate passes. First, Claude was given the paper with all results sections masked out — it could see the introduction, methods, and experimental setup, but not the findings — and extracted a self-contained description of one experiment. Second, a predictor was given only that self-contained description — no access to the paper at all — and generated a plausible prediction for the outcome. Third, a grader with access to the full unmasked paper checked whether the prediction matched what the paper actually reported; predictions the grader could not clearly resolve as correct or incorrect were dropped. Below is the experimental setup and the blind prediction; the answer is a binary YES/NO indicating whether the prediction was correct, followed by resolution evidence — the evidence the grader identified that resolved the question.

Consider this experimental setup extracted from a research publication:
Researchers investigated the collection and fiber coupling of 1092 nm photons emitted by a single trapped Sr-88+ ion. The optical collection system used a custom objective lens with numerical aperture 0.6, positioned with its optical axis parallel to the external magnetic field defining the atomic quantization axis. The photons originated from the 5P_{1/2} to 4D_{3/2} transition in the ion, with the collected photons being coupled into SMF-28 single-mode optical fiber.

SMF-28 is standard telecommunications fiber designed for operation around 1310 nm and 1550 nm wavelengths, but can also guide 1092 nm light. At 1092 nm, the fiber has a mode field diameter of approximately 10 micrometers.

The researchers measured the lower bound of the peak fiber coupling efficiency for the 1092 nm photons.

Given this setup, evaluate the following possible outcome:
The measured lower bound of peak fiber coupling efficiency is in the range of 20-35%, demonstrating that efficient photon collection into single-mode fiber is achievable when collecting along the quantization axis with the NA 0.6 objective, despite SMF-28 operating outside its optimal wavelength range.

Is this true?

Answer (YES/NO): NO